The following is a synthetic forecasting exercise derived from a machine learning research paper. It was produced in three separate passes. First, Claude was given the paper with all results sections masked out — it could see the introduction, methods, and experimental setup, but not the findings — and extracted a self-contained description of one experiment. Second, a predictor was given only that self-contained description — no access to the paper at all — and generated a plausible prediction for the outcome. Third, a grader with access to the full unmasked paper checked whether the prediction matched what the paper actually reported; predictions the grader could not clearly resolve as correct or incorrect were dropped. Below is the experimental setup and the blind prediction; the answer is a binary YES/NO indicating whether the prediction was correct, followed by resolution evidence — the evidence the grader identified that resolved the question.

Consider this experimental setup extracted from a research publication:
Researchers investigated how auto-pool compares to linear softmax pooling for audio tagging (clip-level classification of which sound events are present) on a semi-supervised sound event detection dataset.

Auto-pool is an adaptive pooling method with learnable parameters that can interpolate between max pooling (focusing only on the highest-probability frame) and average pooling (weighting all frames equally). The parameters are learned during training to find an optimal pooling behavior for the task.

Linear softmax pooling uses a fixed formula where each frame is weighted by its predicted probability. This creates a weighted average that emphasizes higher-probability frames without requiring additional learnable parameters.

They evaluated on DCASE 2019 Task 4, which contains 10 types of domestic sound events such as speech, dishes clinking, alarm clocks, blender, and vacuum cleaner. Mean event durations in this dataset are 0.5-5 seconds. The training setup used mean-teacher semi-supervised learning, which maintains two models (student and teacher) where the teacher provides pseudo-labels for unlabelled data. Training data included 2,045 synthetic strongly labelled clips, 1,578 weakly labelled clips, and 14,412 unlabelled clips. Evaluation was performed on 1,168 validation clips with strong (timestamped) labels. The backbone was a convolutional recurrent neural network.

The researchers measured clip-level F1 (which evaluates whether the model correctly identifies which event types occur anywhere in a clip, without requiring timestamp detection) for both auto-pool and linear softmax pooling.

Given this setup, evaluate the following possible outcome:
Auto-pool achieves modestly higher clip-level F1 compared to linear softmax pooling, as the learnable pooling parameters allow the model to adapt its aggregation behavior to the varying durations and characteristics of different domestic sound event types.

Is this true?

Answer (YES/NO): NO